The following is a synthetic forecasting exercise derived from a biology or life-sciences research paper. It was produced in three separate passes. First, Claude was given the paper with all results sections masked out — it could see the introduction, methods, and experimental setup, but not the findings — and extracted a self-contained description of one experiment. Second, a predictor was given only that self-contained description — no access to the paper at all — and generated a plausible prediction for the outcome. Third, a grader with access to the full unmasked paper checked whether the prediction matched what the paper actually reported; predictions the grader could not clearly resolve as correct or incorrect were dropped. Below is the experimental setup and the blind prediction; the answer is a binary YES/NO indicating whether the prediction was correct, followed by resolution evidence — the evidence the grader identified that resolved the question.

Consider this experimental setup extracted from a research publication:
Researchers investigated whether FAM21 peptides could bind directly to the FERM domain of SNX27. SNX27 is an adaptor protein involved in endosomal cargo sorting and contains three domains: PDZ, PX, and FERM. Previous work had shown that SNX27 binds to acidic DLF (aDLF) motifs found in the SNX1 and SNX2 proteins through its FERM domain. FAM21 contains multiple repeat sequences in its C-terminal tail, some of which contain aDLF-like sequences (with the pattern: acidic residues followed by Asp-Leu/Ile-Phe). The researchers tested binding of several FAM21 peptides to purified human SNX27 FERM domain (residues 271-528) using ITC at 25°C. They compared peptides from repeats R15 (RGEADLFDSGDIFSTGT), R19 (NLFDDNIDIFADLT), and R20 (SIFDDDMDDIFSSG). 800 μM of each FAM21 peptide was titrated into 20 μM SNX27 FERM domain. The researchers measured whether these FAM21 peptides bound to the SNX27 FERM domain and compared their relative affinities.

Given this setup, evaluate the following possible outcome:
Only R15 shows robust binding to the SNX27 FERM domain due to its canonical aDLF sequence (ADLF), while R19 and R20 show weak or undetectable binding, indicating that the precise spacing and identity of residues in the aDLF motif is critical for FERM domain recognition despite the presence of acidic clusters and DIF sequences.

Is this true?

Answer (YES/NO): NO